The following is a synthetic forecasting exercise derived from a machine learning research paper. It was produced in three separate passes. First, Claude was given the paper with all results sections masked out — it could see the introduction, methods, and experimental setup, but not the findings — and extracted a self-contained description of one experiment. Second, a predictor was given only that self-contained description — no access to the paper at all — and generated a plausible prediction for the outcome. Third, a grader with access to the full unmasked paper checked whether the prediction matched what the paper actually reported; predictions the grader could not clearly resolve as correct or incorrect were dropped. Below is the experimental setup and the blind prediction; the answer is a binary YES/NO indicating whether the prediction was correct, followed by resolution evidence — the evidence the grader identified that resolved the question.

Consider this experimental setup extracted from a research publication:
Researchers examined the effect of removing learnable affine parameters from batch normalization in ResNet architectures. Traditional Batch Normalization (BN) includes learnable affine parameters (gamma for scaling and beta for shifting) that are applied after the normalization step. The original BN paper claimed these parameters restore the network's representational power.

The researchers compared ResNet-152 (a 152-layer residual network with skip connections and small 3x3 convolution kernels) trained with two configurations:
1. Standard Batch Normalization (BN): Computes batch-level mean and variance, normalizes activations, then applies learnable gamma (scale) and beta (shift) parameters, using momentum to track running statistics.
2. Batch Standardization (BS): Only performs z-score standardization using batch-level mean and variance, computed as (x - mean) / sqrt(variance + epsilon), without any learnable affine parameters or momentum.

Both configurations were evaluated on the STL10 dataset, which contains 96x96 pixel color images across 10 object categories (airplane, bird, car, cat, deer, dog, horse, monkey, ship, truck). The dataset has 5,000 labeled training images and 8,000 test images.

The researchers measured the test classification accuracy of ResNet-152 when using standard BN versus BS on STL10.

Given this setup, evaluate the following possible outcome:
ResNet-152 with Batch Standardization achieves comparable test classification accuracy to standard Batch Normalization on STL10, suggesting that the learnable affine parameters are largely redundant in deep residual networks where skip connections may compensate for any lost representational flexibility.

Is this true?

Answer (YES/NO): NO